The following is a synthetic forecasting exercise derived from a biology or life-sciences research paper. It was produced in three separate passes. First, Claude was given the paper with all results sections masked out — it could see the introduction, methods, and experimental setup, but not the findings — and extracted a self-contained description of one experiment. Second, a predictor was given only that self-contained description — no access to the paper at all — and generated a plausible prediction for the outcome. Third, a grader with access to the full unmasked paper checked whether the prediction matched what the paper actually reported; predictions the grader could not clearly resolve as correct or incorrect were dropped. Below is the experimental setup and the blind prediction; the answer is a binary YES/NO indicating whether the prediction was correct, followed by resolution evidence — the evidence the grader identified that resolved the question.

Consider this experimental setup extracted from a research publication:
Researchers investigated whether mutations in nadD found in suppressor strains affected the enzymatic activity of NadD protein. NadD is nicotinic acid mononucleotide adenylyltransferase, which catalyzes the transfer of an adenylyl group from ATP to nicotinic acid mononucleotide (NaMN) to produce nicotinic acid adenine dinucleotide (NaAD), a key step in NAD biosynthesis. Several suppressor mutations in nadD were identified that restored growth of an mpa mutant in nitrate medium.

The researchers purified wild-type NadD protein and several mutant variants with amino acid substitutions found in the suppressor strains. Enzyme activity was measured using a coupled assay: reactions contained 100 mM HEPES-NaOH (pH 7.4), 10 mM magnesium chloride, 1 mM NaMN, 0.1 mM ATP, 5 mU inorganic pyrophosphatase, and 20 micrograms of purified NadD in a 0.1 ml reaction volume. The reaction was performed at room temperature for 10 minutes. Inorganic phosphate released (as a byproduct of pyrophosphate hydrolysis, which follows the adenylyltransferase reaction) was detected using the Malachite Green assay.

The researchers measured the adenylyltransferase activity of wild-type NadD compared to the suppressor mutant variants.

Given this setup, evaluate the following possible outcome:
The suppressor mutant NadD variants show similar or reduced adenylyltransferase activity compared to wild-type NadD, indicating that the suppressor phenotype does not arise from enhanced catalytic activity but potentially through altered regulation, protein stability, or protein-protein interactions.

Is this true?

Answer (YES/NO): NO